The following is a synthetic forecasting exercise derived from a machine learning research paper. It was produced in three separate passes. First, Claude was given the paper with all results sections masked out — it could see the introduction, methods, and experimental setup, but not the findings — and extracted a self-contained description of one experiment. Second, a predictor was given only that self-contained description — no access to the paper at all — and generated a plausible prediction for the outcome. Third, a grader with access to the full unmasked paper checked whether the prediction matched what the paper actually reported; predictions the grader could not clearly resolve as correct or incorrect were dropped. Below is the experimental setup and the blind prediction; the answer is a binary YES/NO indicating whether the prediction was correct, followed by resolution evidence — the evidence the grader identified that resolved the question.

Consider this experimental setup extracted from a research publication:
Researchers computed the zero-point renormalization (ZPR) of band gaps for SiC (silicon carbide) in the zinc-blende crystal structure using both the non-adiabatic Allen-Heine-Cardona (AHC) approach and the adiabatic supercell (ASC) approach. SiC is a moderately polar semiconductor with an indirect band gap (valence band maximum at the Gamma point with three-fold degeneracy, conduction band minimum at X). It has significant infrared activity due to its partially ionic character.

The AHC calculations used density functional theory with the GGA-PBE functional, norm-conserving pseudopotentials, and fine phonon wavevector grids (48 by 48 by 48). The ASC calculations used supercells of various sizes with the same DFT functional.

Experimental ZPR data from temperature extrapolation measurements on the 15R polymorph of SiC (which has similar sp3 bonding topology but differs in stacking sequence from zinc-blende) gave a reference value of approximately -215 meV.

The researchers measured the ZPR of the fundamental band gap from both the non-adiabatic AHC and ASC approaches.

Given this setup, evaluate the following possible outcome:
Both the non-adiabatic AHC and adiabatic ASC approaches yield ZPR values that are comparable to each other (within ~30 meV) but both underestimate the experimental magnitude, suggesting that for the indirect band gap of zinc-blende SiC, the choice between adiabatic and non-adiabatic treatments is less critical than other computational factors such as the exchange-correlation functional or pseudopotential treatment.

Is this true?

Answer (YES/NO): NO